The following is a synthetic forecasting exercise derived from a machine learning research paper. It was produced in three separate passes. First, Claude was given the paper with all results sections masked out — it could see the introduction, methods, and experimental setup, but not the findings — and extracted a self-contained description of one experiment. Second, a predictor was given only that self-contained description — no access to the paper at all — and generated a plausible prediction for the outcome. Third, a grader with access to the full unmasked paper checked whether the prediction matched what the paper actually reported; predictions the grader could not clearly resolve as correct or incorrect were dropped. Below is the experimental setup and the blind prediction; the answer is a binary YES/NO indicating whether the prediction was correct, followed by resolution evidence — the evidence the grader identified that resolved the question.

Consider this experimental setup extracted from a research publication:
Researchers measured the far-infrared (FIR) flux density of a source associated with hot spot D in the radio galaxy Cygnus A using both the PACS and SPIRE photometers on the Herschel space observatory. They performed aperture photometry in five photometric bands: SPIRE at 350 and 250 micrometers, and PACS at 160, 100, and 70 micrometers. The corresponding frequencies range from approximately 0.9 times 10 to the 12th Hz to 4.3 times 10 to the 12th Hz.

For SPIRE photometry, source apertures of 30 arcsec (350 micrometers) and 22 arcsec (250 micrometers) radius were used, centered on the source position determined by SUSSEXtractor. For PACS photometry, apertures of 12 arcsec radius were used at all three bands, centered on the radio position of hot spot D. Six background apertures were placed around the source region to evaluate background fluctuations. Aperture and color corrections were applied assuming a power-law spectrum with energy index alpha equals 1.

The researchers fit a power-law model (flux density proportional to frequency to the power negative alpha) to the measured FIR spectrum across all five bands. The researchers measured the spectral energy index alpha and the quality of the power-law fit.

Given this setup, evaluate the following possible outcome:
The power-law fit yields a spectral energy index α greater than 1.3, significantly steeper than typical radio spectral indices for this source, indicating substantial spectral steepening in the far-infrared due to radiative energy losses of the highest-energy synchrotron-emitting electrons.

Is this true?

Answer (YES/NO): YES